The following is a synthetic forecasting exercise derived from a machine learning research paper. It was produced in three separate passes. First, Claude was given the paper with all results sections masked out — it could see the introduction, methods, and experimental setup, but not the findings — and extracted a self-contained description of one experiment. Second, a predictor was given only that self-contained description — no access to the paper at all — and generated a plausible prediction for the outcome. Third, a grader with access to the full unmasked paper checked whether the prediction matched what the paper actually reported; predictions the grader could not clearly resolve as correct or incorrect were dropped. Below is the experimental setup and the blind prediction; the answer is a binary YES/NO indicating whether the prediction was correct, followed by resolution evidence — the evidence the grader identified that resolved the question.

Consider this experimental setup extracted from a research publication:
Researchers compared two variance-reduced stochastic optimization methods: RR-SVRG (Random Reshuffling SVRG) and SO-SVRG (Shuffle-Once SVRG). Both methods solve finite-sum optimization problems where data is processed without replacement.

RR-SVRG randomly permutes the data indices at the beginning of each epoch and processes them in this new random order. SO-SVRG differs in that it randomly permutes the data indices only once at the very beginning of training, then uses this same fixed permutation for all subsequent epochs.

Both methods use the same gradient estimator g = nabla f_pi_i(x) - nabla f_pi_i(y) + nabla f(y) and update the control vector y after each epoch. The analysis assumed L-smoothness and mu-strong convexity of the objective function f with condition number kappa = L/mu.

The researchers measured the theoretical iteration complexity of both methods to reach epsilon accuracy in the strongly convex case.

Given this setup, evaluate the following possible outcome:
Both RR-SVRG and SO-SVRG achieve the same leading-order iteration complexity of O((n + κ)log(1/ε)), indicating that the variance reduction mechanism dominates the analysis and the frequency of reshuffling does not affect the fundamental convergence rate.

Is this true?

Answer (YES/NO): NO